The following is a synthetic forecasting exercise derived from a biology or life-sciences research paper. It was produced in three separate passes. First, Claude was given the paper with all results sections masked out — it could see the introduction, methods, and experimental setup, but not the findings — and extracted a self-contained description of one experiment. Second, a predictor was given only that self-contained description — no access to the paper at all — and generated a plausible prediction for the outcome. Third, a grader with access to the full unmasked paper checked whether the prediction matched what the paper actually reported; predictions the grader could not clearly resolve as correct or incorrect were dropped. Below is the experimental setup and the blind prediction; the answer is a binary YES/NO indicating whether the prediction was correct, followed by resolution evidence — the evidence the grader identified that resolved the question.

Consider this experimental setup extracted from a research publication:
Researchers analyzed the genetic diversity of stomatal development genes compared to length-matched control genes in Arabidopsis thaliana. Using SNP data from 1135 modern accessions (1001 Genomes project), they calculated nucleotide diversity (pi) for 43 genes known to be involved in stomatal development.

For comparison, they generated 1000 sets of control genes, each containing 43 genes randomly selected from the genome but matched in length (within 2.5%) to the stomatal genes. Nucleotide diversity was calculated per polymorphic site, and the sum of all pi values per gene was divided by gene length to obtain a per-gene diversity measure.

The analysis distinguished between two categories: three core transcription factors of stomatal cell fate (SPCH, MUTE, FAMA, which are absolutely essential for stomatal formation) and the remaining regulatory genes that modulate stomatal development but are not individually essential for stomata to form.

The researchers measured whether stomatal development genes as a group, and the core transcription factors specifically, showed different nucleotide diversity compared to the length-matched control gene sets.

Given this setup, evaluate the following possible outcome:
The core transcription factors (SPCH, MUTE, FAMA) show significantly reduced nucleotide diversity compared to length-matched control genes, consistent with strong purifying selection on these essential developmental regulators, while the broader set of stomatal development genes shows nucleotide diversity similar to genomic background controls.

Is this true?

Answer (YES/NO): NO